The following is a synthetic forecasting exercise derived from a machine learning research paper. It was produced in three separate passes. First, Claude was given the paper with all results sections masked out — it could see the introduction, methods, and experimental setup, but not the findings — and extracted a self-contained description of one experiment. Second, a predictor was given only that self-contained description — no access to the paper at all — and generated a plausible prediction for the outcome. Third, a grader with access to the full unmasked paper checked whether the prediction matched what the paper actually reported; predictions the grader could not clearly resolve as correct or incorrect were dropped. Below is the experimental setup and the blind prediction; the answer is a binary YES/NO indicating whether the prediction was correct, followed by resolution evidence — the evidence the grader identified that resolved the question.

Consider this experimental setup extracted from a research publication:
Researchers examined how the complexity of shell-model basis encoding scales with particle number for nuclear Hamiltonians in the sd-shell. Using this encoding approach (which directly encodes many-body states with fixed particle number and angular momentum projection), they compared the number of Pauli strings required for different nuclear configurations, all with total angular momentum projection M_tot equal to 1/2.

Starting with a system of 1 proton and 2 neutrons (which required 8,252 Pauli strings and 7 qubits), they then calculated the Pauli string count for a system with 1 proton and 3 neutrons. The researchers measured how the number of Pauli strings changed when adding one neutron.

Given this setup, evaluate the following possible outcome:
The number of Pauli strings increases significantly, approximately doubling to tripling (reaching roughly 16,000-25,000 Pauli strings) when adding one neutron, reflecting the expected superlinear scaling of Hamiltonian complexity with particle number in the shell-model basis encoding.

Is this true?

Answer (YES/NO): NO